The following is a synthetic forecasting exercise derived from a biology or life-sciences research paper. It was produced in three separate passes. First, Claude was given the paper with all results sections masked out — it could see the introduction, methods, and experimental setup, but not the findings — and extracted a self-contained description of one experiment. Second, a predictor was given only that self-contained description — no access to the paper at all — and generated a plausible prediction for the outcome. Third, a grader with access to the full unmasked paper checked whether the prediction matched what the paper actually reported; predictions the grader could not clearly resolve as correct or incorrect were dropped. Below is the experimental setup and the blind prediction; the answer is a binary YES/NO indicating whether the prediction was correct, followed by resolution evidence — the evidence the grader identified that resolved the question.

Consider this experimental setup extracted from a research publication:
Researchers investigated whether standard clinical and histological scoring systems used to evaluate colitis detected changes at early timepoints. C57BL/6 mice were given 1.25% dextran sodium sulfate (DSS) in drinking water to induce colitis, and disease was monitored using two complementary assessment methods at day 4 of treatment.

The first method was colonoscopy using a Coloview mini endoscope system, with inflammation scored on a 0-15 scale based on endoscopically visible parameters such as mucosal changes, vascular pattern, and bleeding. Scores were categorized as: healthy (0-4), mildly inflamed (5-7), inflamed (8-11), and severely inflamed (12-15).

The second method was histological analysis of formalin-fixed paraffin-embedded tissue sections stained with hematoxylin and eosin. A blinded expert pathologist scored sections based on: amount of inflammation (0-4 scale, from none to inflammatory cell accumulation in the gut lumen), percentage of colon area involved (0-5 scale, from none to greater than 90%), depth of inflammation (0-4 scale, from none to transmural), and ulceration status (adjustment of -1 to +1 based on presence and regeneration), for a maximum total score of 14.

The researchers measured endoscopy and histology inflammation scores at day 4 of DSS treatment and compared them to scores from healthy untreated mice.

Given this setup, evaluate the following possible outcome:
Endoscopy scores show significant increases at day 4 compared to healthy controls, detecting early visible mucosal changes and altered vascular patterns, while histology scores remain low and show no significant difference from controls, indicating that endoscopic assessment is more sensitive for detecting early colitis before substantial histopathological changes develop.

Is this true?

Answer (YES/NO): NO